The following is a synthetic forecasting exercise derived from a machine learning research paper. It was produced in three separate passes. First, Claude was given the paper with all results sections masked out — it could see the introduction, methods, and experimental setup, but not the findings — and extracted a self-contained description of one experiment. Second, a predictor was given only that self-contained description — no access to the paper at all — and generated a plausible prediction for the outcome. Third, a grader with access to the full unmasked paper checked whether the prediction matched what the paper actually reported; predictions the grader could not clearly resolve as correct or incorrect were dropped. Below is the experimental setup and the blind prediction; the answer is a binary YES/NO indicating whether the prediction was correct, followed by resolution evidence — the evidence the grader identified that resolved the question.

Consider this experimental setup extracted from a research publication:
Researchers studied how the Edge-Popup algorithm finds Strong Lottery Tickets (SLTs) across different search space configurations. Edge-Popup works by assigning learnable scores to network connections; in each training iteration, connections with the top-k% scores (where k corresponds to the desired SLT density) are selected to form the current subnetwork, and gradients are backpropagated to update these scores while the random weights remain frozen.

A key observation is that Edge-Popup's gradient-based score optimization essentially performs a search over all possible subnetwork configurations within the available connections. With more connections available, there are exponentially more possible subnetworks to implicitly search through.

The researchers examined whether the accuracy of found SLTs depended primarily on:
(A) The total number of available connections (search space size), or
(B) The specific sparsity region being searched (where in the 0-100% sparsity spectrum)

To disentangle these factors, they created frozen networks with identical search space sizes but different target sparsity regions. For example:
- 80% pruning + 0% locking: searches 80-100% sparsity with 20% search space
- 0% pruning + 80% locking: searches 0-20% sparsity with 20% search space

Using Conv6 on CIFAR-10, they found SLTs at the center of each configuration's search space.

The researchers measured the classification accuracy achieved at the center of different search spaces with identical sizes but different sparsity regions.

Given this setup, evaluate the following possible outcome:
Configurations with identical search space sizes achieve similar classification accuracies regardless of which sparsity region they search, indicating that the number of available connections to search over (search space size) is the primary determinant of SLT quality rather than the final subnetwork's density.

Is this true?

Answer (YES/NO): NO